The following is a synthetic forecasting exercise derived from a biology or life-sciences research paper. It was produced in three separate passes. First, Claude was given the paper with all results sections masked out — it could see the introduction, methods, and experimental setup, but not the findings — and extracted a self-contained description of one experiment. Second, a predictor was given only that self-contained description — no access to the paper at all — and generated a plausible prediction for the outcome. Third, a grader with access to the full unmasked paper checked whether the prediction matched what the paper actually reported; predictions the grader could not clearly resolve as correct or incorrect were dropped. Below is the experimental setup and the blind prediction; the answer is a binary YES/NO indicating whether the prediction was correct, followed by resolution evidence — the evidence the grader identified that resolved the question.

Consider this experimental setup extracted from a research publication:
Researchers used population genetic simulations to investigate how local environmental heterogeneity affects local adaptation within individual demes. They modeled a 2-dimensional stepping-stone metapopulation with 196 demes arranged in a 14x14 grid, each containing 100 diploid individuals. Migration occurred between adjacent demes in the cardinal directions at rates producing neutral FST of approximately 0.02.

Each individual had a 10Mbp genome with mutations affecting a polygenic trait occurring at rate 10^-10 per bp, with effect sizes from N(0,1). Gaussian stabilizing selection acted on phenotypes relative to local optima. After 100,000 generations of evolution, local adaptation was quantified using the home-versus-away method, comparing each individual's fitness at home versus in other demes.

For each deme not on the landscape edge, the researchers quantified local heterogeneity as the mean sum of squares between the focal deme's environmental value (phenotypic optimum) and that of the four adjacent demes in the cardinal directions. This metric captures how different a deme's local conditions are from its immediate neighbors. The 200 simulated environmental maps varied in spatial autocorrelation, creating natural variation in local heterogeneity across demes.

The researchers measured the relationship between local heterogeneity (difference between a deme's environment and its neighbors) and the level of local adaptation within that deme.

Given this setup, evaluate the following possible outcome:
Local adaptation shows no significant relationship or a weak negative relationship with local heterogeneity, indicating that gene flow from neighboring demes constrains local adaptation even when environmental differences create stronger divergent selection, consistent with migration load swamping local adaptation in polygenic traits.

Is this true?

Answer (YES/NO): YES